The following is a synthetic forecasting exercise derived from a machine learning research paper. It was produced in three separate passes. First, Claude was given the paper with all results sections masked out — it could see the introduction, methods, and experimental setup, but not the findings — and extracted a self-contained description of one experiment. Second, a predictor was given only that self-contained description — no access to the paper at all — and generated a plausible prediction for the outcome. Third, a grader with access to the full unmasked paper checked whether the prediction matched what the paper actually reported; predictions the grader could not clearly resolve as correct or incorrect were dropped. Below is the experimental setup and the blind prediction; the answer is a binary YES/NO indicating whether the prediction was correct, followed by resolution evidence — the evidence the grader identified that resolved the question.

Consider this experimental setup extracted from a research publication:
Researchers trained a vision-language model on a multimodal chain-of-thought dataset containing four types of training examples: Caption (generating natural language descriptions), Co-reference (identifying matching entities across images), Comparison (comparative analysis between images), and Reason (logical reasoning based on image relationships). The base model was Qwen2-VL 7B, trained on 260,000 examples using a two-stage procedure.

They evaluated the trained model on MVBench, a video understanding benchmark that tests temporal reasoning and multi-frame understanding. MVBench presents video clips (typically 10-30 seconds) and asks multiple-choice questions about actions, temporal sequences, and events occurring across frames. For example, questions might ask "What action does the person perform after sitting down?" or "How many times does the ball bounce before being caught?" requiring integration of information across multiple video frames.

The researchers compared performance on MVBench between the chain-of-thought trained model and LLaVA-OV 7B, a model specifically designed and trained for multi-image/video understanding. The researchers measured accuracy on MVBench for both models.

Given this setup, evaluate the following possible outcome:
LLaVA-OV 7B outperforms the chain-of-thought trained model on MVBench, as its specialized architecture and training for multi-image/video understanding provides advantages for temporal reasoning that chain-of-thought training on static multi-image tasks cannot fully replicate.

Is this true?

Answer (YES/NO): YES